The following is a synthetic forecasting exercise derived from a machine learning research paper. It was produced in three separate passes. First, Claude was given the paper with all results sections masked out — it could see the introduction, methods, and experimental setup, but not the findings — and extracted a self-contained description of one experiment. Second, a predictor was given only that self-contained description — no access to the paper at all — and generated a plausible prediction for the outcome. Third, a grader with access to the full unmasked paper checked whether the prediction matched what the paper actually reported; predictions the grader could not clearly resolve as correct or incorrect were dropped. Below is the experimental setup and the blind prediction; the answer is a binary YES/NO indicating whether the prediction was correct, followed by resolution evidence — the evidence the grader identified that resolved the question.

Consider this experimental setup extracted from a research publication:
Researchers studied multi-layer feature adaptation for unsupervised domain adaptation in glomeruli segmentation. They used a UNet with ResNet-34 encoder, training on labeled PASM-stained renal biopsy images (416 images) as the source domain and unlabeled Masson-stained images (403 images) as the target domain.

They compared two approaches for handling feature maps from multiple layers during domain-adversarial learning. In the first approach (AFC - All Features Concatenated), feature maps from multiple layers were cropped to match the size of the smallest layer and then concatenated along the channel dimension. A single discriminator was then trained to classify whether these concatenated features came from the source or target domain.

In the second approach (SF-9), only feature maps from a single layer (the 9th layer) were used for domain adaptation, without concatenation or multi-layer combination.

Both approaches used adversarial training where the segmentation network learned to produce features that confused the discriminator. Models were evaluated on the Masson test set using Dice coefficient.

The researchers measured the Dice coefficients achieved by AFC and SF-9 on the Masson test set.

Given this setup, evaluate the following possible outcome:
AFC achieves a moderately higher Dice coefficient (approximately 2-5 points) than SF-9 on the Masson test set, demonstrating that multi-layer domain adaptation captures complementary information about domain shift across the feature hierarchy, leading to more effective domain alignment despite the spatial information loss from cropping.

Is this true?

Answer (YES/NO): NO